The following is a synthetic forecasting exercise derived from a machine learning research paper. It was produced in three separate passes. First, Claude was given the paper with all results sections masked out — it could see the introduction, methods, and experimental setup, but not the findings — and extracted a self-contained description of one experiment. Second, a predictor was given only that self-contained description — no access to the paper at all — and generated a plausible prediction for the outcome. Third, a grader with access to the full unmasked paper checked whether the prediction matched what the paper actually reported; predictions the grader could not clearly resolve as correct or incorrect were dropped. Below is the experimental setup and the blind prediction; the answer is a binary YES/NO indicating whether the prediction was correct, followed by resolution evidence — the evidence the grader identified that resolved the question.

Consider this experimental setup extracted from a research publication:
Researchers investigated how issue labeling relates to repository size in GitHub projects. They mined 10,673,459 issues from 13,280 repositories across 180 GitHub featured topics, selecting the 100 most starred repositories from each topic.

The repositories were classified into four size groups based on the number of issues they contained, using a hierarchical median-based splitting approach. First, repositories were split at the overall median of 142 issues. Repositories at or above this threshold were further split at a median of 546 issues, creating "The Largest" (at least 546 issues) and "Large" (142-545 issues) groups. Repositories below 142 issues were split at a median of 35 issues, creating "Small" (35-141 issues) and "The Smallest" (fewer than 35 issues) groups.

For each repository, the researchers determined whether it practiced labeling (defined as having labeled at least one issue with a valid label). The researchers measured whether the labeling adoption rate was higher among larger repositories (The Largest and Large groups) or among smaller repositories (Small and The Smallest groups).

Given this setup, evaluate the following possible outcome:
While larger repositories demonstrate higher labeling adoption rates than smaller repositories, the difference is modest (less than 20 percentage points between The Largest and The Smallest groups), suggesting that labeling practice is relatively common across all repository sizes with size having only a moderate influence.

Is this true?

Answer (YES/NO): NO